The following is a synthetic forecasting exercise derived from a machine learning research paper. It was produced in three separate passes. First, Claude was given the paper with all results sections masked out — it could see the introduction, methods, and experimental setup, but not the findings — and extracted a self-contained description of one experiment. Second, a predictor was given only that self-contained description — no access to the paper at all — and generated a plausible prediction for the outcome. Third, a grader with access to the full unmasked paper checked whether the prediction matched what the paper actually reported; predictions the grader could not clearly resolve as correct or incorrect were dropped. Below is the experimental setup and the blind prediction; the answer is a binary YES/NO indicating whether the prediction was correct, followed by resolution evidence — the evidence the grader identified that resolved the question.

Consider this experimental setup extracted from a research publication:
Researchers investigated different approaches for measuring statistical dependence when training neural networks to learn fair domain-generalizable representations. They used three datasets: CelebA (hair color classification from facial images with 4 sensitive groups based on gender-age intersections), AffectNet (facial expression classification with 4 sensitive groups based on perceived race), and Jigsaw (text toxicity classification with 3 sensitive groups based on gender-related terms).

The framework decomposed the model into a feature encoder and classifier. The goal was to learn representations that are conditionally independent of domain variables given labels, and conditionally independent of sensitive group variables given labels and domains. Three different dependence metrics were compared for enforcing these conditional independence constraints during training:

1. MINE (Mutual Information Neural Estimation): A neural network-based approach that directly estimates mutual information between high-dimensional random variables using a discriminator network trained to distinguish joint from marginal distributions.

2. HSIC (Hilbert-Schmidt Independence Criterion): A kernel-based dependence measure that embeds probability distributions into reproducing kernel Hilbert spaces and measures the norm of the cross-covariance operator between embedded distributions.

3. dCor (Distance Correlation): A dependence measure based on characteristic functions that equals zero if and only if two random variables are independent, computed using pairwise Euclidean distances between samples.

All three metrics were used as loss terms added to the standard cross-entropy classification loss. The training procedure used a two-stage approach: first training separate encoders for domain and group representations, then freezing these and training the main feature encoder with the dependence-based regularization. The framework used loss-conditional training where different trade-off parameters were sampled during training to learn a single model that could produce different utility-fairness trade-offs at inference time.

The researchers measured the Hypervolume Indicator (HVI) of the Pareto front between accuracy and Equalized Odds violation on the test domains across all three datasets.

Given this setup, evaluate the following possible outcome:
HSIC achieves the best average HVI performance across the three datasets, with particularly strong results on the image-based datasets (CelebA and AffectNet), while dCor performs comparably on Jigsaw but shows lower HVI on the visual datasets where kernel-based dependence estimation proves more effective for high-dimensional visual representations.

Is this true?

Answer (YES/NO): NO